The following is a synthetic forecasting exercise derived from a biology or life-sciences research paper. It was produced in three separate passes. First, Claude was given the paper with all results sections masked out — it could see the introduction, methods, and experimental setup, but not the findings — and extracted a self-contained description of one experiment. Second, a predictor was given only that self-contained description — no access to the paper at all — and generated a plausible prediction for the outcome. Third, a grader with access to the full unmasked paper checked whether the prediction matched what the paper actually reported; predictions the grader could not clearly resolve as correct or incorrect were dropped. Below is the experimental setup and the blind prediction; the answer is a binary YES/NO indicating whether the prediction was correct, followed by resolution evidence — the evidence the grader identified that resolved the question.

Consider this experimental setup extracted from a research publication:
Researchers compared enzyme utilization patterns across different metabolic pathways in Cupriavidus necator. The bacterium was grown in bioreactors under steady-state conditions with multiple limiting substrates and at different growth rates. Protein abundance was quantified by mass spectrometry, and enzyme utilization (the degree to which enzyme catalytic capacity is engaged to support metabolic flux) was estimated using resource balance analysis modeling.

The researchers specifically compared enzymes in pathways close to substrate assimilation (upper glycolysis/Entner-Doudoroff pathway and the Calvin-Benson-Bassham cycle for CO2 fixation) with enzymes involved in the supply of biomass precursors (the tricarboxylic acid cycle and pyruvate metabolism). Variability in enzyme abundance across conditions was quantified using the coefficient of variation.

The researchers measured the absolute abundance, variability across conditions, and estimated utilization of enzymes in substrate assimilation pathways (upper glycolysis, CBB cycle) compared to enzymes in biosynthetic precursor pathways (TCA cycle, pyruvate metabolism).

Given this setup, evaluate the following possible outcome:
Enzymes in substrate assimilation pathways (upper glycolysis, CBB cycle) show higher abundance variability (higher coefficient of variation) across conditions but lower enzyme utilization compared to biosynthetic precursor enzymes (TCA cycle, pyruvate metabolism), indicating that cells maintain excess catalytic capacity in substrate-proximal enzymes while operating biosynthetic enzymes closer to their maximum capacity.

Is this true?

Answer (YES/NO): NO